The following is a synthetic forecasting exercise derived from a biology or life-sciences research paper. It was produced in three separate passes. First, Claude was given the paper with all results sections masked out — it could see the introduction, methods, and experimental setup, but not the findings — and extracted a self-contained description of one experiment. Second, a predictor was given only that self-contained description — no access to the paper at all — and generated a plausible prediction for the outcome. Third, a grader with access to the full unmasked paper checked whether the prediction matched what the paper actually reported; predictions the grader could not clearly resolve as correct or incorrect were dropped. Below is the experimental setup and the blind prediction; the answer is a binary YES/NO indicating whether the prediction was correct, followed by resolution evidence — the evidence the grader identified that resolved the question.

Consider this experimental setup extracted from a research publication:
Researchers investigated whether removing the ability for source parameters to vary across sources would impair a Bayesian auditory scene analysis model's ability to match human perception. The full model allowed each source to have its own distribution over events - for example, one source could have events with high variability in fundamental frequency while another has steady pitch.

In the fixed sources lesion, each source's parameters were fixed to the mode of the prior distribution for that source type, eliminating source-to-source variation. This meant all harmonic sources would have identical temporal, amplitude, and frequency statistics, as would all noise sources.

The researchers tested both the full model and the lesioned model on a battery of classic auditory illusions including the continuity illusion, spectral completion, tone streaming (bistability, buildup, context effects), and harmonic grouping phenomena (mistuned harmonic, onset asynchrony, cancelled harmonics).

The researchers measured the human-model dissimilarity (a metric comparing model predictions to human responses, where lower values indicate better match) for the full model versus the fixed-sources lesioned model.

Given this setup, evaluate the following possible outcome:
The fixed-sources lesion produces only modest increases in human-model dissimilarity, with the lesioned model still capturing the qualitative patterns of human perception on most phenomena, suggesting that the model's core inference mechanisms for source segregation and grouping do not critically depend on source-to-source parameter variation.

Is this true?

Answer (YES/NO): NO